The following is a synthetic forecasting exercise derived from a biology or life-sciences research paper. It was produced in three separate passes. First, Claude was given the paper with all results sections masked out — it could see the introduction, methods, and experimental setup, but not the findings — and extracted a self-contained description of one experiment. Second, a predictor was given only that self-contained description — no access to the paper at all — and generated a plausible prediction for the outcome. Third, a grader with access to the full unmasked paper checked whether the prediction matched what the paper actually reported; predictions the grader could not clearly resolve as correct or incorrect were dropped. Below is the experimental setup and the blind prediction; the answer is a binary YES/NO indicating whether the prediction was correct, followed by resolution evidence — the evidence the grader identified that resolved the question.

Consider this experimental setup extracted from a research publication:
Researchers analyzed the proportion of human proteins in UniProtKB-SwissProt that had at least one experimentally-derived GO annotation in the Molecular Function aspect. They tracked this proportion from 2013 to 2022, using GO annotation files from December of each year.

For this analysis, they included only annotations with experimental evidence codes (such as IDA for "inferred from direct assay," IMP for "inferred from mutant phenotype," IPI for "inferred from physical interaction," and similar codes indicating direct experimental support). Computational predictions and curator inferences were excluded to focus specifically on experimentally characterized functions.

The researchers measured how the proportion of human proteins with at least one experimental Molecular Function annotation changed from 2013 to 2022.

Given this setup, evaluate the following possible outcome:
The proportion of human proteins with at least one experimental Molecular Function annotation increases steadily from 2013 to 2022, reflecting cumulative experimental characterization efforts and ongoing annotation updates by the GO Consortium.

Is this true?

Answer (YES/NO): YES